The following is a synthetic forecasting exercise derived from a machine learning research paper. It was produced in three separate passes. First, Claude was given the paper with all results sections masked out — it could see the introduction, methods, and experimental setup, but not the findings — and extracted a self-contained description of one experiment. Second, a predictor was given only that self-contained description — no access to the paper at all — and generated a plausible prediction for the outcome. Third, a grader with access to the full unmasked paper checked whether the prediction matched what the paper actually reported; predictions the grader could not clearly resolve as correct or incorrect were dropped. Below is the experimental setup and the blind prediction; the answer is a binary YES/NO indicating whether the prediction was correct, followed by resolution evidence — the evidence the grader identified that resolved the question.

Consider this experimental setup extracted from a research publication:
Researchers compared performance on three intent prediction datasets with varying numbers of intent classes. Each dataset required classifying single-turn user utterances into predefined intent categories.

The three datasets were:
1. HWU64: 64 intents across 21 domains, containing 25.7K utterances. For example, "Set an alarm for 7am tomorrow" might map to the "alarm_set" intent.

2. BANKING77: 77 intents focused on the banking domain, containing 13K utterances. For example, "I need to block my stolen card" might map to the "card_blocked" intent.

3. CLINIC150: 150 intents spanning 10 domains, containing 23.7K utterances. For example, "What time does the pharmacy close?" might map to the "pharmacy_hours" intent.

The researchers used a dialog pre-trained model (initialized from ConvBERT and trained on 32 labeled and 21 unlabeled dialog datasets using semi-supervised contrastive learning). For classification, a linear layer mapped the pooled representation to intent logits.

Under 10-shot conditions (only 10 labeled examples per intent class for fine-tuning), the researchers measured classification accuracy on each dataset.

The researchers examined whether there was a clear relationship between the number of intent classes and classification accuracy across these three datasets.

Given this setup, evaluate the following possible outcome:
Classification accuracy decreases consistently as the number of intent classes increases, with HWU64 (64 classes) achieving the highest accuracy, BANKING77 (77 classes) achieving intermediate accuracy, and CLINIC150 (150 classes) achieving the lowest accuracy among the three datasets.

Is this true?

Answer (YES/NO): NO